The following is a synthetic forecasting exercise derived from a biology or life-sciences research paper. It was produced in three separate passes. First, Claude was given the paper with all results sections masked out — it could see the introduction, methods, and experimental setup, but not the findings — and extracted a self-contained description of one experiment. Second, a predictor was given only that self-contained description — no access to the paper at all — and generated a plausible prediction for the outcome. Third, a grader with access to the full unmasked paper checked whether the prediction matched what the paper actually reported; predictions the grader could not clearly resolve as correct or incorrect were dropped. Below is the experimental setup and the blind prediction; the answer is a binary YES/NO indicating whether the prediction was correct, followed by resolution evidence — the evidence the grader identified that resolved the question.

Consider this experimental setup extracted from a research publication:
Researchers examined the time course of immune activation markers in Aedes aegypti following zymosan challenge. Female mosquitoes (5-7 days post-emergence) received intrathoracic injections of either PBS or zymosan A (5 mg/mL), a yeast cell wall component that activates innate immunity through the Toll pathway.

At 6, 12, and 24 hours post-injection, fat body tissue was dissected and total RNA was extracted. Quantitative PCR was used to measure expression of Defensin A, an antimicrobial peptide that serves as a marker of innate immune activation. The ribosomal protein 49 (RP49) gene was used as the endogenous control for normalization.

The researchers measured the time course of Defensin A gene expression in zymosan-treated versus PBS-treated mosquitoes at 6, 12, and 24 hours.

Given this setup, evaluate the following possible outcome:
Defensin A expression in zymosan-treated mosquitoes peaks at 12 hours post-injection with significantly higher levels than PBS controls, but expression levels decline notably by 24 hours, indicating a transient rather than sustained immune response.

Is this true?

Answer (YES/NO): NO